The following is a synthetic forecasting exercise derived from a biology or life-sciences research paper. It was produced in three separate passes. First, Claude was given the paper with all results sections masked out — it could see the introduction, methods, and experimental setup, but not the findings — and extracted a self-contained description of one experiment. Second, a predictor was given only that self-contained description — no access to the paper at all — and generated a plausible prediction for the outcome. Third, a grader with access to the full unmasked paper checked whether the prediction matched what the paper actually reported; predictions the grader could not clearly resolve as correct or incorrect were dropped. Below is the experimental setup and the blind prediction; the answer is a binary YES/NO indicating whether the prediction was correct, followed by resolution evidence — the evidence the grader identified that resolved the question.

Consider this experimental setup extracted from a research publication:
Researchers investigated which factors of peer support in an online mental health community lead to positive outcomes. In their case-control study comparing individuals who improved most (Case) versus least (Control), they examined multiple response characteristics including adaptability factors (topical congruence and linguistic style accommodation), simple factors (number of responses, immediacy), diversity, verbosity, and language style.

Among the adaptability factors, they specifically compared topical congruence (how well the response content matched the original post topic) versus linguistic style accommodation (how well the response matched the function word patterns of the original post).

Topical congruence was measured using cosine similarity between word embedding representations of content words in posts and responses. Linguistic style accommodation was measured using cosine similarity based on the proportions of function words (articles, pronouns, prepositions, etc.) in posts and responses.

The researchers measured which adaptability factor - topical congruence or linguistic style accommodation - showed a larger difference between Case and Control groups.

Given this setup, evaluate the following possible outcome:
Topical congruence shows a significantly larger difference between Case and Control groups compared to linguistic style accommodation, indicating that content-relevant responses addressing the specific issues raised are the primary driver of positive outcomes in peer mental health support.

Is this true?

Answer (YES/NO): NO